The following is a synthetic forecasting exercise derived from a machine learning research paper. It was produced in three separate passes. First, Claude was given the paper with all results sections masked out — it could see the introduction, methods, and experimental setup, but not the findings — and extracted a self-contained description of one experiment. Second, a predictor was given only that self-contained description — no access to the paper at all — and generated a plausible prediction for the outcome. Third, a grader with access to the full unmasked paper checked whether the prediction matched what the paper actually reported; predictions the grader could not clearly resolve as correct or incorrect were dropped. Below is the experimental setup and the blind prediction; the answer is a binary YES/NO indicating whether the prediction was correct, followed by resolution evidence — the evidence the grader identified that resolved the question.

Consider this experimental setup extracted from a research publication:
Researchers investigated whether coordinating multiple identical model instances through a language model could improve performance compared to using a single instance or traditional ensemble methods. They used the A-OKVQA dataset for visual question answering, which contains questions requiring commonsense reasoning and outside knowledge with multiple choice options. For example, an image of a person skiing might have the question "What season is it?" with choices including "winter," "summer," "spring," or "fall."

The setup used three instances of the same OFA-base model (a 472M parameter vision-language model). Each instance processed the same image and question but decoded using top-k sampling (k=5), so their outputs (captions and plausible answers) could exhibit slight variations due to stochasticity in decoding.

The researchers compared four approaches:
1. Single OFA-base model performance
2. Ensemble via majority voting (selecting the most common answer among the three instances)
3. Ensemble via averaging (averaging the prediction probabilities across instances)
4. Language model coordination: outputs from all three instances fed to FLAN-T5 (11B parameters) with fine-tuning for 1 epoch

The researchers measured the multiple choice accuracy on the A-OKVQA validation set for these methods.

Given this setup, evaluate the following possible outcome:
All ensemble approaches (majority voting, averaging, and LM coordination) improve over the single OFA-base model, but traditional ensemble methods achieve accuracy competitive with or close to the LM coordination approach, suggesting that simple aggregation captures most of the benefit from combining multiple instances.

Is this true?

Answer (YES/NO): NO